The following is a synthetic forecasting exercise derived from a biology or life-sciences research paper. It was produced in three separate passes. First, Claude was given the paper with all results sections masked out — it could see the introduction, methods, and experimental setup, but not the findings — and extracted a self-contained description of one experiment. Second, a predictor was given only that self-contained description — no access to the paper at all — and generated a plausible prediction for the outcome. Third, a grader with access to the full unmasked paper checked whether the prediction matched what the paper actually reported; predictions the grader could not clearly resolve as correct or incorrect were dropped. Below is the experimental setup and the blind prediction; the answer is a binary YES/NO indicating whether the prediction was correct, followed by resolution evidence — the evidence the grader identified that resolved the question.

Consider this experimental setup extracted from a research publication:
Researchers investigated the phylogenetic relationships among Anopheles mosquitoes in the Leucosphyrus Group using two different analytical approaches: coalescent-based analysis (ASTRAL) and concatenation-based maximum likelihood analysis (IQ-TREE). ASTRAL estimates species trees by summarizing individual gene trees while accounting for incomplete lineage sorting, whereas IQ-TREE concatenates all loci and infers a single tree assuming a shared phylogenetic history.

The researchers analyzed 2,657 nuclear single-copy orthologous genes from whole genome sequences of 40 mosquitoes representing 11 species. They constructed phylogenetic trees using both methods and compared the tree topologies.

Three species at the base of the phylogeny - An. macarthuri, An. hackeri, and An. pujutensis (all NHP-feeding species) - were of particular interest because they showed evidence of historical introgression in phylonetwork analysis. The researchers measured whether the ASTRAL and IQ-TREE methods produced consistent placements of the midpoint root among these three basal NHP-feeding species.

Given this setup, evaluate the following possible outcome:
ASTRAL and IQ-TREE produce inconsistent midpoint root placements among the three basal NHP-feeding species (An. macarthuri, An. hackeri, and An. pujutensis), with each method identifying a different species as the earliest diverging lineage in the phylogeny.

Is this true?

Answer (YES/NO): YES